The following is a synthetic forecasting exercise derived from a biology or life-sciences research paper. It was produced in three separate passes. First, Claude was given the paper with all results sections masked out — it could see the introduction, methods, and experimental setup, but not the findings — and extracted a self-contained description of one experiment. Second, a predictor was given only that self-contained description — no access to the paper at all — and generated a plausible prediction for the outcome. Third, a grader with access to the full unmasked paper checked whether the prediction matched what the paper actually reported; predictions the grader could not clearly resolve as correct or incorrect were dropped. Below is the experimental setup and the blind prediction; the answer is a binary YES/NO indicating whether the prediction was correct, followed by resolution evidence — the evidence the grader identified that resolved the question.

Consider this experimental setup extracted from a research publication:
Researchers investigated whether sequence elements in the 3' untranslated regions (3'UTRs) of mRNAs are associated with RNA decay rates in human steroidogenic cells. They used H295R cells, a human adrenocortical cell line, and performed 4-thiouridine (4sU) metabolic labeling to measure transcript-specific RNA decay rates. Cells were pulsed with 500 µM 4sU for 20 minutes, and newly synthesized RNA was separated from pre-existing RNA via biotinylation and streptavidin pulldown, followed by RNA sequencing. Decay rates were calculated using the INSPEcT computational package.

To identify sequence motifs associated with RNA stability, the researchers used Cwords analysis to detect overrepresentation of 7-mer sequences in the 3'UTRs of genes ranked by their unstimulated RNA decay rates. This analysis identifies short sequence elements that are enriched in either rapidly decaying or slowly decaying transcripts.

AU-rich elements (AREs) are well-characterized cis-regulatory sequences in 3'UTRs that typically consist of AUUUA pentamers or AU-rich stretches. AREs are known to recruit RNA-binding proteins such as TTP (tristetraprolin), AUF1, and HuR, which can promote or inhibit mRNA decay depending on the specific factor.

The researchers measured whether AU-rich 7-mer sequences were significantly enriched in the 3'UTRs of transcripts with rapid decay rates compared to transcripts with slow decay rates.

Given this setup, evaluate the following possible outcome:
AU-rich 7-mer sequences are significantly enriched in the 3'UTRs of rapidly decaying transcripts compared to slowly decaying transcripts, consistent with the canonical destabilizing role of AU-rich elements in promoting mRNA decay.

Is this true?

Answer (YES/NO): YES